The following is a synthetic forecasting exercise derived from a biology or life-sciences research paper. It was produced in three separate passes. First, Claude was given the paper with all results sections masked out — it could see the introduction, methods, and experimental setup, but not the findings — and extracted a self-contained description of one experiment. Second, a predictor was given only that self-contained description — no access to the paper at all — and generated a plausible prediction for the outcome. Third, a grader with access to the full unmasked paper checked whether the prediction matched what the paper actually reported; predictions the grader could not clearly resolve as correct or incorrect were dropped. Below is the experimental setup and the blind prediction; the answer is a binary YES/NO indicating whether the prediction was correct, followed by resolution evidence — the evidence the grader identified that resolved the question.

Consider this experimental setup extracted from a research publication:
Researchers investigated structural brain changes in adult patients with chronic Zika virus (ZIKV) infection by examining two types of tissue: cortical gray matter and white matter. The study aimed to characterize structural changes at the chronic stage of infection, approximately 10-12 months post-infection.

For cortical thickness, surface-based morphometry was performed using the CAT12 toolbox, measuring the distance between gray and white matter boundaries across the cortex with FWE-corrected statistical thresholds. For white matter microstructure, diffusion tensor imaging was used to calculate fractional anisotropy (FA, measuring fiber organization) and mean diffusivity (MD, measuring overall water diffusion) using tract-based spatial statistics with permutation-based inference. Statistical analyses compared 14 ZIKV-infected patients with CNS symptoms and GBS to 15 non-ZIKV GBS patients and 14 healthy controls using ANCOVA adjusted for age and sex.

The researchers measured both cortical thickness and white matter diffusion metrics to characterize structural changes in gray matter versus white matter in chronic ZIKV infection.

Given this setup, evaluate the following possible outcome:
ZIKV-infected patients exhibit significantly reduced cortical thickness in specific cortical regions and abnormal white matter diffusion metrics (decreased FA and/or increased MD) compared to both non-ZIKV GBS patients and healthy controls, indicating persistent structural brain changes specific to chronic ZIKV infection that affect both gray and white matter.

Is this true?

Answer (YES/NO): NO